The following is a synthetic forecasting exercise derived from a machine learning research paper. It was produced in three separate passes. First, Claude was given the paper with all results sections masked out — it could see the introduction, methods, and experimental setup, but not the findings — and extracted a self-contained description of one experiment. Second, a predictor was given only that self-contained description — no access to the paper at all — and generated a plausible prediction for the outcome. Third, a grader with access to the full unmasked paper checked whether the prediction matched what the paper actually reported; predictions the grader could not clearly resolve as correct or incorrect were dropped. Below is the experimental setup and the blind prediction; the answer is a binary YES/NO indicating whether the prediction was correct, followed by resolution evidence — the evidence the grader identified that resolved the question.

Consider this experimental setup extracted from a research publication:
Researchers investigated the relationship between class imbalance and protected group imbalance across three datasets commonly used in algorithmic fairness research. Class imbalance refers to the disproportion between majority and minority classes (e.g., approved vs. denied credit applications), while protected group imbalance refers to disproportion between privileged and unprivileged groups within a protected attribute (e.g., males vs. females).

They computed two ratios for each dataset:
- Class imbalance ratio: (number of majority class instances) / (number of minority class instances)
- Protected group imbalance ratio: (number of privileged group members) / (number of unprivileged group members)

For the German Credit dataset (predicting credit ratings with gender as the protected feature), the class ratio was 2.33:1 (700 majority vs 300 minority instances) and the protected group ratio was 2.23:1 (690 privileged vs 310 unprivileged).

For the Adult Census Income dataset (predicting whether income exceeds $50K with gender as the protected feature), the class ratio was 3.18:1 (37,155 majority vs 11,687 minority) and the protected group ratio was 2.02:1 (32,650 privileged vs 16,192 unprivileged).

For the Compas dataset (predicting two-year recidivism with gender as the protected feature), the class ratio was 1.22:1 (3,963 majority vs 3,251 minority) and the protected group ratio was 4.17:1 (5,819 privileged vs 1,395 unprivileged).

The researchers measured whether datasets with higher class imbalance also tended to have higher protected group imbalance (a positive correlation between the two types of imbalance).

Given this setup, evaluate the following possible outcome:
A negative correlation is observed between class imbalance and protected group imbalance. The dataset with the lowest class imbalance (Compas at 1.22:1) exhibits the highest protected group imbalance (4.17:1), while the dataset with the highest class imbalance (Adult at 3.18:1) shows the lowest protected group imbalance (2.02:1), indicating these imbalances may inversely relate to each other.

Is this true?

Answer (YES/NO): YES